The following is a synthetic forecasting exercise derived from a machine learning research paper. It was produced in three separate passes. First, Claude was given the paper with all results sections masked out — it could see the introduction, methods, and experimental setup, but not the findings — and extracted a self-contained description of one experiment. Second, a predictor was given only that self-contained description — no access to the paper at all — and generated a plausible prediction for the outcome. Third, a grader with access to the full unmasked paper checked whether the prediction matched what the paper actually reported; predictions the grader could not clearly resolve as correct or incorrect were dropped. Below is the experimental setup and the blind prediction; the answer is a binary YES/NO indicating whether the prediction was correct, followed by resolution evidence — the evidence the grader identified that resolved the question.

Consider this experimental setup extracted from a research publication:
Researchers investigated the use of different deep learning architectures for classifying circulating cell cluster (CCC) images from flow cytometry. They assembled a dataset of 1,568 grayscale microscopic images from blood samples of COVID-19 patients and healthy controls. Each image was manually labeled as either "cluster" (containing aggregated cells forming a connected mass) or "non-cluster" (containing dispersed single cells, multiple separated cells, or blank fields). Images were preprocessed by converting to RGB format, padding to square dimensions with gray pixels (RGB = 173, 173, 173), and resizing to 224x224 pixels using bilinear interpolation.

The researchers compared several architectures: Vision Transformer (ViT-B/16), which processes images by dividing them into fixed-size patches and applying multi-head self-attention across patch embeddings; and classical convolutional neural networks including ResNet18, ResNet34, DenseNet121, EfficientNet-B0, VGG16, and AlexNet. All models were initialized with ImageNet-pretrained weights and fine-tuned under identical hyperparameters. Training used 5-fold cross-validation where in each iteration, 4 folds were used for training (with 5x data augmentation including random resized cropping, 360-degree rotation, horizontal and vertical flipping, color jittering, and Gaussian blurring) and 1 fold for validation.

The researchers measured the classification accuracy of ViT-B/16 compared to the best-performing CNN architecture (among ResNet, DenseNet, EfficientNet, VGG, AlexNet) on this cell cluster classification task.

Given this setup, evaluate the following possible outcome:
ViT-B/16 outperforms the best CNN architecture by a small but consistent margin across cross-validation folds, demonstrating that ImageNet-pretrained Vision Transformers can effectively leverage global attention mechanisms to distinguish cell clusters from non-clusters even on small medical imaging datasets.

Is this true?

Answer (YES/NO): NO